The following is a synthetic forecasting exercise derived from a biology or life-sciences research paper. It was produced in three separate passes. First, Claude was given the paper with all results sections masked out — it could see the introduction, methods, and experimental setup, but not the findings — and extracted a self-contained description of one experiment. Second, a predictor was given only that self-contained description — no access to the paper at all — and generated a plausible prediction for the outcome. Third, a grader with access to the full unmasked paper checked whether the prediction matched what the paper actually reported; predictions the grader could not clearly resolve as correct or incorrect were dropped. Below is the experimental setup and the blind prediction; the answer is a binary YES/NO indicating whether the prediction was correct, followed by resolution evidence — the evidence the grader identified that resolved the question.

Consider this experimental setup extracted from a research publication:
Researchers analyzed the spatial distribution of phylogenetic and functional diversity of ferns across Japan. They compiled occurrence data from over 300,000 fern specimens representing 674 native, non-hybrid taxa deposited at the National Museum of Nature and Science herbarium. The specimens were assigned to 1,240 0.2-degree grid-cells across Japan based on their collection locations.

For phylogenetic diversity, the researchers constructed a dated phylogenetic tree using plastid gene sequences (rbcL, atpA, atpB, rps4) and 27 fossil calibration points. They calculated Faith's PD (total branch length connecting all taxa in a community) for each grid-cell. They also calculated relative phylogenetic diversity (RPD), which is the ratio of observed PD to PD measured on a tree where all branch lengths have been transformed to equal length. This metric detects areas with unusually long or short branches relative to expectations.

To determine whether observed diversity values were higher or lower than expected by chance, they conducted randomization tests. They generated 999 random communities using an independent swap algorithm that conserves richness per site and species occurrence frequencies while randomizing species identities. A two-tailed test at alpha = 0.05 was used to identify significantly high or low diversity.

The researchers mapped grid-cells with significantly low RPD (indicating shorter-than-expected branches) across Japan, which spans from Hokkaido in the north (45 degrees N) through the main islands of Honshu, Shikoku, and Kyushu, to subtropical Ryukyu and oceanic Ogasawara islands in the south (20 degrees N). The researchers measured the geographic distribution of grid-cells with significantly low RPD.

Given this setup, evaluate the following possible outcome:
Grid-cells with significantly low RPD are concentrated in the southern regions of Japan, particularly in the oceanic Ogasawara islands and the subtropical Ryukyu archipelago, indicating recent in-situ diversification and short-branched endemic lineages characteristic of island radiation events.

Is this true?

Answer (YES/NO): NO